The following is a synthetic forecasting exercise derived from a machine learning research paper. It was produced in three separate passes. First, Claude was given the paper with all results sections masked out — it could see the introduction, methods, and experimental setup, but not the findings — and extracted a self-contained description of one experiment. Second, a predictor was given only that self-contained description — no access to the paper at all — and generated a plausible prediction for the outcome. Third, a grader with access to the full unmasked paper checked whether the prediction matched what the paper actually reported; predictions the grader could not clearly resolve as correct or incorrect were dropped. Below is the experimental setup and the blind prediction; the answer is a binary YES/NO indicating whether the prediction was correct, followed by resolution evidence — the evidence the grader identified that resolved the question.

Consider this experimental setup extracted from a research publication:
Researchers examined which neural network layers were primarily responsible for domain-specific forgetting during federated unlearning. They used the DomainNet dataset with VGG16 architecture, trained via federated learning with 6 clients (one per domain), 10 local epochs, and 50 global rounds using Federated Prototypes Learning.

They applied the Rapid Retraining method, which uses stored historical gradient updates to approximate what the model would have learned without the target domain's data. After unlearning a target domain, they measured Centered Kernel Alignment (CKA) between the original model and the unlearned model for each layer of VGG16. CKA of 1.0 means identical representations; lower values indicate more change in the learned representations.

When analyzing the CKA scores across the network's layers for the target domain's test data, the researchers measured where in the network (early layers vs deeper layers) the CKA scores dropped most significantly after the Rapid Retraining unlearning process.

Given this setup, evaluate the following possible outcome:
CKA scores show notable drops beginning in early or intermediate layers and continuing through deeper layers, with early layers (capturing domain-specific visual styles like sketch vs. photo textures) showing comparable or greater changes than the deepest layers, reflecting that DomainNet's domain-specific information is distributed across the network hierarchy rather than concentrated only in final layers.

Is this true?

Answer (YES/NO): NO